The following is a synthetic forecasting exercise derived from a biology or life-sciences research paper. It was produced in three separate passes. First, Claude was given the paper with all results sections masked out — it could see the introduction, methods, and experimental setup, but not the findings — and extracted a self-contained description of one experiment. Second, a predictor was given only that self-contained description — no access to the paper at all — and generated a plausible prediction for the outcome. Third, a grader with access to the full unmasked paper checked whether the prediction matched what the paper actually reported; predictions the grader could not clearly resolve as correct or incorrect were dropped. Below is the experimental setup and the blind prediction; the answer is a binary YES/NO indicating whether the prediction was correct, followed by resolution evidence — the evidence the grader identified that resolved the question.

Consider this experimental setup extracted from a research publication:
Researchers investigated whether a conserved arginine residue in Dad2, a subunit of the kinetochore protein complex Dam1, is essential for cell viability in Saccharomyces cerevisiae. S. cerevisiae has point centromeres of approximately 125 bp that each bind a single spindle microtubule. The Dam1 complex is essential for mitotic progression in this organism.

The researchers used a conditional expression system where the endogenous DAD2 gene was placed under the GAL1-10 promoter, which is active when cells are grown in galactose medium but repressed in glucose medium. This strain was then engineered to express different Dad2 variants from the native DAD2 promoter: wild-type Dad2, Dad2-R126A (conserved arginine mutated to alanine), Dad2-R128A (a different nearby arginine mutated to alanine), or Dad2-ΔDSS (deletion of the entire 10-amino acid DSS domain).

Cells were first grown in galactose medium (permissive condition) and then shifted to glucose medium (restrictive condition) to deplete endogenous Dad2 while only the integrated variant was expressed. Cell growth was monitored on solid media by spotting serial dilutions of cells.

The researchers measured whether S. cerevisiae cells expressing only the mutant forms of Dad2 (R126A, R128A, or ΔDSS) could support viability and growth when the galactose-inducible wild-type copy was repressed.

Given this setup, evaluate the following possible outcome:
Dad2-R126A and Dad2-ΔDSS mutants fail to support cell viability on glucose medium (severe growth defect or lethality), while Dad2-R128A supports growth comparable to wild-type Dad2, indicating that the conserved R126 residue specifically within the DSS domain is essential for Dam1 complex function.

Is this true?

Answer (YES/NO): YES